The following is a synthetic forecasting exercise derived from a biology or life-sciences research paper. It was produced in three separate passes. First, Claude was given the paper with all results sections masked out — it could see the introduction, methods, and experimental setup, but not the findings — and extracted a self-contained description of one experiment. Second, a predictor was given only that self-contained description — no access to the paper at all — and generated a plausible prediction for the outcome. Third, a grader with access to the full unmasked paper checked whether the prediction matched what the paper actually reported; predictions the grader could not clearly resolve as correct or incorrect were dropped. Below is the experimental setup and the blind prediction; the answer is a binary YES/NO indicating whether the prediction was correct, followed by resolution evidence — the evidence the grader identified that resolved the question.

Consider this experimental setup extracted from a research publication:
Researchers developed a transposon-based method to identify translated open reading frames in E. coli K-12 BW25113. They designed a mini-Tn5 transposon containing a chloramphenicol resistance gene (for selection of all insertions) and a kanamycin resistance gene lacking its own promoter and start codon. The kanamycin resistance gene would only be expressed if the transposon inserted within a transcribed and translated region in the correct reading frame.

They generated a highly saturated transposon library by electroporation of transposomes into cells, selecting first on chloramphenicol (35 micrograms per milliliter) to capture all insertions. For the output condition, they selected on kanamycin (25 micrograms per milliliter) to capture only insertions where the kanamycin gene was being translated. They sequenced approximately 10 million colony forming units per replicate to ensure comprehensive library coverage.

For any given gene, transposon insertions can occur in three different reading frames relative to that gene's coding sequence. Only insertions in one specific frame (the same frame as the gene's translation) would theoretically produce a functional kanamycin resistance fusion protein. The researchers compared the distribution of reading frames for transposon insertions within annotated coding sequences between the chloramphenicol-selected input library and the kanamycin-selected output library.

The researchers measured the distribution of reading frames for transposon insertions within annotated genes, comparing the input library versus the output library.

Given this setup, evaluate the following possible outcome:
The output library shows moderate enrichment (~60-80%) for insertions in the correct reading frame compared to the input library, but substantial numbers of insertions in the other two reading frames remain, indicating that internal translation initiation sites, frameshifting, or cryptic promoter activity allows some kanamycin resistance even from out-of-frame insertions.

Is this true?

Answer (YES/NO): NO